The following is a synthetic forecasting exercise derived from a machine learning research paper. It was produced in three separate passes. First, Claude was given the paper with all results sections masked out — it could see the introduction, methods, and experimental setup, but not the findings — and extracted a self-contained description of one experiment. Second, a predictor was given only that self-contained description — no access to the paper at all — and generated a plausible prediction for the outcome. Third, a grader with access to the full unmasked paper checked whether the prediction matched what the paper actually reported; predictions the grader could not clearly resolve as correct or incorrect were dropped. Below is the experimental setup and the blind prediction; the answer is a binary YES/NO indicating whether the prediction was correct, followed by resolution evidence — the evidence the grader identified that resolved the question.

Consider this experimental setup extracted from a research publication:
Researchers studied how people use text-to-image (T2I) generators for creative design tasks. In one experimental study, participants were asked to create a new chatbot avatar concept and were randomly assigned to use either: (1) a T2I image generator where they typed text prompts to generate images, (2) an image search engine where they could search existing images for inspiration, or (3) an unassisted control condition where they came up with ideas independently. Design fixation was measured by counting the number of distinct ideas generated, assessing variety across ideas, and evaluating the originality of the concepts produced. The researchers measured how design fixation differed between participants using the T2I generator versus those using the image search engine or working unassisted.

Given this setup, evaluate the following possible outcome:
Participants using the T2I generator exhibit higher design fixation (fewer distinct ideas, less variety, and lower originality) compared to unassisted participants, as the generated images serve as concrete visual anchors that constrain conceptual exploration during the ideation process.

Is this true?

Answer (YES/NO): YES